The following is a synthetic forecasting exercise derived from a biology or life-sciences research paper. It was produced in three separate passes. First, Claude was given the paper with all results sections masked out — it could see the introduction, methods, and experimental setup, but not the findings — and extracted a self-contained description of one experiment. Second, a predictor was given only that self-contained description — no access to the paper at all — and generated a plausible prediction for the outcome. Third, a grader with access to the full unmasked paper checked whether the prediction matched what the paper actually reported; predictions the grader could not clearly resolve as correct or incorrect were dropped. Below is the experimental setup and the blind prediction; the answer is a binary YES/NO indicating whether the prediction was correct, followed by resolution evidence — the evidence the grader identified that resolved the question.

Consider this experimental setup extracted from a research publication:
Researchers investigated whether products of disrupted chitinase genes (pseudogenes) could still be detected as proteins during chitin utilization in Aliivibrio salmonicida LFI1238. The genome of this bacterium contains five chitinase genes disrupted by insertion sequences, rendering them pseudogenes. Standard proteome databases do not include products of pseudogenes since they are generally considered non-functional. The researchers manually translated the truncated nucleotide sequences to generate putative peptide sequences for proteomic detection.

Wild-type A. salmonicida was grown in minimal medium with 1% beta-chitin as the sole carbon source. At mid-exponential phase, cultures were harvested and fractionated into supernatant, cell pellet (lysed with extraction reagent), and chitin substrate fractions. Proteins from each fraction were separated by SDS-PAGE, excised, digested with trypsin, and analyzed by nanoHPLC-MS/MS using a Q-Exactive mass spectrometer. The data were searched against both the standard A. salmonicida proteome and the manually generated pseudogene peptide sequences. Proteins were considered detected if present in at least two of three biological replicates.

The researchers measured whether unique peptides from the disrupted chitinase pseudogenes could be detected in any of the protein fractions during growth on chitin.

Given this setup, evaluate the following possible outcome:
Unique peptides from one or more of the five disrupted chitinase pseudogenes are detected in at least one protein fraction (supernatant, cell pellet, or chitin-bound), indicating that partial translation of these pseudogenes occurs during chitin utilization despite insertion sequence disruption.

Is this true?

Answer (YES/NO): YES